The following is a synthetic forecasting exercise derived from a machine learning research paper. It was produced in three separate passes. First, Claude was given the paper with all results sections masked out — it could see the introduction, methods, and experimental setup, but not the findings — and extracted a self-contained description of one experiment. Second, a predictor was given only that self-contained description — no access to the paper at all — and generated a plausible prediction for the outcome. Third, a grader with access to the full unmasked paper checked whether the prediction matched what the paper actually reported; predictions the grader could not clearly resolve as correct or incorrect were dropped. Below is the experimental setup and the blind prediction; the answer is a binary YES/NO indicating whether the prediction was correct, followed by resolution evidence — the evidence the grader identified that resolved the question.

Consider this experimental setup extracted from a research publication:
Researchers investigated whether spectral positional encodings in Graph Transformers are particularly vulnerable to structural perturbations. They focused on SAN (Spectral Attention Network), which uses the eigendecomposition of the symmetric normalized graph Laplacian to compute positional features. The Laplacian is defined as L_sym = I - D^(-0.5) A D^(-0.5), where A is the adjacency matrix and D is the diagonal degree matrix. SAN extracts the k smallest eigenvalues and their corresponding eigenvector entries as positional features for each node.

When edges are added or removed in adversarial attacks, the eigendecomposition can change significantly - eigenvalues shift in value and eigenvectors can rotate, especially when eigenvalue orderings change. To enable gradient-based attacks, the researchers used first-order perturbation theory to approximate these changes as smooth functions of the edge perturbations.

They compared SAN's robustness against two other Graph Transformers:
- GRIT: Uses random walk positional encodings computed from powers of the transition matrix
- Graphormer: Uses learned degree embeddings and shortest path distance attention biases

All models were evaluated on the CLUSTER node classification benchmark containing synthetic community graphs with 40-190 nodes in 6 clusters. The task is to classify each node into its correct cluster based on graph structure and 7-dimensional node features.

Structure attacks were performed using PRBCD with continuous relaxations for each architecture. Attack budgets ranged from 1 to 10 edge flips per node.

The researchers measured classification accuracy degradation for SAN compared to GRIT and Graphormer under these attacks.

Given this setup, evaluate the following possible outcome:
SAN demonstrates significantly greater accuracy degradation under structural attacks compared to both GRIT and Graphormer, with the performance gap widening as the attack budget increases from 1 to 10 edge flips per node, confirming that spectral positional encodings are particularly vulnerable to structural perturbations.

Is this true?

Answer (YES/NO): NO